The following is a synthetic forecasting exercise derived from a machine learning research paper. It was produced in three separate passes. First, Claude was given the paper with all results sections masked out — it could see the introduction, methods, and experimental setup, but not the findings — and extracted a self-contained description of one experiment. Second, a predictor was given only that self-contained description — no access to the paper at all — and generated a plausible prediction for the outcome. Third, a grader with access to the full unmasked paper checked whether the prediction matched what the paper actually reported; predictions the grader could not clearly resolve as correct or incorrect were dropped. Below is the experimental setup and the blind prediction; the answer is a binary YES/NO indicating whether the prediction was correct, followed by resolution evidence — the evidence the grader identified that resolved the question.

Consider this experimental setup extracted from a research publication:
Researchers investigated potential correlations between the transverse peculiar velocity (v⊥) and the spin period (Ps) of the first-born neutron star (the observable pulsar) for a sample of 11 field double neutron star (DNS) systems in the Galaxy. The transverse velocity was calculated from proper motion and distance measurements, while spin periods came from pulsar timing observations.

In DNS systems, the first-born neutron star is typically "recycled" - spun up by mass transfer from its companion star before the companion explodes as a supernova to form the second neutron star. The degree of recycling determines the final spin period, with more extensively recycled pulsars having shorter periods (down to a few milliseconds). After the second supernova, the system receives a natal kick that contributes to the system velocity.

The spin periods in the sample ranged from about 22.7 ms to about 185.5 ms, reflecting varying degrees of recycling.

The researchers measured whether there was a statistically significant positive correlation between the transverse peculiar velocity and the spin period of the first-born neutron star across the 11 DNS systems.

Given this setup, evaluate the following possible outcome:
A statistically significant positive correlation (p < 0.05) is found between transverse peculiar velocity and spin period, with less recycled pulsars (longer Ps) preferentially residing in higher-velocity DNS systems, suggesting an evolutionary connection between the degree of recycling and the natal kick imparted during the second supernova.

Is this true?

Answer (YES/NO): NO